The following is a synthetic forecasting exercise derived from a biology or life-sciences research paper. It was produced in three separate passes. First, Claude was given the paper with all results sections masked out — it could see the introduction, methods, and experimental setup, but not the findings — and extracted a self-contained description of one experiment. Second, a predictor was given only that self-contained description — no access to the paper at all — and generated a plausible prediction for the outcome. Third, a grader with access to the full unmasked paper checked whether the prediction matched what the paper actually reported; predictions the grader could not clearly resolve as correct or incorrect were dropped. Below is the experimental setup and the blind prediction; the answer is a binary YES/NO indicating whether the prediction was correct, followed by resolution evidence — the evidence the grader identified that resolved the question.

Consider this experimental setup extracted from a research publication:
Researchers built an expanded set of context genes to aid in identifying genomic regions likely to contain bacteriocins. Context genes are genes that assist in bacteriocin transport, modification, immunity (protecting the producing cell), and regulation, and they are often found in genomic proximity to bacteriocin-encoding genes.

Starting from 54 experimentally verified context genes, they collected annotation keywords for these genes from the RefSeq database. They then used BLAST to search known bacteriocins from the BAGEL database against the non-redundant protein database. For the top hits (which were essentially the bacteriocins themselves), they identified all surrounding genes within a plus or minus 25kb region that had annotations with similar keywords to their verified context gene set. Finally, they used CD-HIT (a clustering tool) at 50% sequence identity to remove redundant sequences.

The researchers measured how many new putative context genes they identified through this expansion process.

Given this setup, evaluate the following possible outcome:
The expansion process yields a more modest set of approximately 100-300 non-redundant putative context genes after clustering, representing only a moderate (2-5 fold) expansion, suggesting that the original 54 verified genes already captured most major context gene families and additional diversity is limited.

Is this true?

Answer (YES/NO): NO